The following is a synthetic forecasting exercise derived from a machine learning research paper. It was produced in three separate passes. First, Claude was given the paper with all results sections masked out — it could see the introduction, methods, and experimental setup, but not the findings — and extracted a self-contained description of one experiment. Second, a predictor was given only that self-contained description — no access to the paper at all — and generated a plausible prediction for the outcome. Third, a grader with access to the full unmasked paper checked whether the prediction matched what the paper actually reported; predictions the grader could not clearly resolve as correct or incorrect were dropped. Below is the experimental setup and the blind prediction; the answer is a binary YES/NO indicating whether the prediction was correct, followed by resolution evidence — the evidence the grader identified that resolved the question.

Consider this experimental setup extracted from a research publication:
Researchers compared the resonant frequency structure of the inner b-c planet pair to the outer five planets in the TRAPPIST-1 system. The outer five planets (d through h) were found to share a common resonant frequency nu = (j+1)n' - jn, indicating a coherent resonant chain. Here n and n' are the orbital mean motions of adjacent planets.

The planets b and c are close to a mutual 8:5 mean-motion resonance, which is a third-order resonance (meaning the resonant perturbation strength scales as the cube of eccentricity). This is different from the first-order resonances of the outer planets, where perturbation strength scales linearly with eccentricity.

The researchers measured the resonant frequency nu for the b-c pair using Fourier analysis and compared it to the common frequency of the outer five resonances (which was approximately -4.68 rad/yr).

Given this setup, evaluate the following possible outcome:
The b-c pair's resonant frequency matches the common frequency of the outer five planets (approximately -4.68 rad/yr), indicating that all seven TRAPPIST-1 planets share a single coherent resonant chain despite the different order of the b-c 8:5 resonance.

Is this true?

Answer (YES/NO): NO